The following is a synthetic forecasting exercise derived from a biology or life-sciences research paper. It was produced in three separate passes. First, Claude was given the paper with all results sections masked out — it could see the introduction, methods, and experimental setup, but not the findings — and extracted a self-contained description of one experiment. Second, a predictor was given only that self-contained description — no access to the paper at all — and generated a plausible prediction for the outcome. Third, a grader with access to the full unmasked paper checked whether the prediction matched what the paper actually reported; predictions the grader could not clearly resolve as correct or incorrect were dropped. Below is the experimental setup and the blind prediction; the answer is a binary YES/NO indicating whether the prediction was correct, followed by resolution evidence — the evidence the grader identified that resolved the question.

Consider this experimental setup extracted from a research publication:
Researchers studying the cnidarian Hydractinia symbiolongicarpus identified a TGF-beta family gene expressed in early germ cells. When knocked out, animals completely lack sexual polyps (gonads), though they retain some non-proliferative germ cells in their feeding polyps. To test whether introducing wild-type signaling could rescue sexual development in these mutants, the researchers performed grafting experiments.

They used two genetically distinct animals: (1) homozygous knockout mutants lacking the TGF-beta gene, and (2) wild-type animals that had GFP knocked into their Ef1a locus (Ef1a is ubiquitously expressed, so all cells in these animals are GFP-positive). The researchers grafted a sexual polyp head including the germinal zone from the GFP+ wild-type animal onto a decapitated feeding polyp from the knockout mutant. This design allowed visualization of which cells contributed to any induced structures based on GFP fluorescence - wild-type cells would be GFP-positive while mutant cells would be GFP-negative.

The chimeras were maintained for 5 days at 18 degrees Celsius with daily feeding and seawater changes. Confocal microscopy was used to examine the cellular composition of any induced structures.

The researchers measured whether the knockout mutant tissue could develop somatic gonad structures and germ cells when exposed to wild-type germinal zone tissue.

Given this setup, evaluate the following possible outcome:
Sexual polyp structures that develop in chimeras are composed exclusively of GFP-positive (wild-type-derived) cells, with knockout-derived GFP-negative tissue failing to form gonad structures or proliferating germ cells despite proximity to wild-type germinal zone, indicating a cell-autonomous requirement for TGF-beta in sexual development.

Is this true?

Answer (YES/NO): NO